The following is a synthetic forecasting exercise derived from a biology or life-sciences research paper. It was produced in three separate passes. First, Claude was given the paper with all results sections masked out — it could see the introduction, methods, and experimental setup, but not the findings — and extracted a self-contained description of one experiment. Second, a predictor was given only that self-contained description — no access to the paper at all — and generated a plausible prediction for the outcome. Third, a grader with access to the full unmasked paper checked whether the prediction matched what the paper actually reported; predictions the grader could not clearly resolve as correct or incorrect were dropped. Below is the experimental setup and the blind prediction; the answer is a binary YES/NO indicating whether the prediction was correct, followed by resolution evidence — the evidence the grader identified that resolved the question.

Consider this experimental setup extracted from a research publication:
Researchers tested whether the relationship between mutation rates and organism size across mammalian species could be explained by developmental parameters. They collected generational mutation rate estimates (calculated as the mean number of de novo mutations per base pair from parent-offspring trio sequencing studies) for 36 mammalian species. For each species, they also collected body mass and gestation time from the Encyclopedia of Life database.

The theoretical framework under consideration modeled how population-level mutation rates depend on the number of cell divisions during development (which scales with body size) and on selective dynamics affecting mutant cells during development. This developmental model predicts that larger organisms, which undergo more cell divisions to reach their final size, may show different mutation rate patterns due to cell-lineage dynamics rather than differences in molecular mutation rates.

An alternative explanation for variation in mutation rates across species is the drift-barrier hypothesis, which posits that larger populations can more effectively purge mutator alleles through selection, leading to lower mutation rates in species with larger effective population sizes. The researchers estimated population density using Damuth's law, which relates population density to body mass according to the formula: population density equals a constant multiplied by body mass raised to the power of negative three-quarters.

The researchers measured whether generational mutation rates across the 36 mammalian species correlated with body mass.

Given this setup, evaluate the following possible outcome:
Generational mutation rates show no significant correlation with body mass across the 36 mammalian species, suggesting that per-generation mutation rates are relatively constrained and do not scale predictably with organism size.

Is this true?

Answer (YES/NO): NO